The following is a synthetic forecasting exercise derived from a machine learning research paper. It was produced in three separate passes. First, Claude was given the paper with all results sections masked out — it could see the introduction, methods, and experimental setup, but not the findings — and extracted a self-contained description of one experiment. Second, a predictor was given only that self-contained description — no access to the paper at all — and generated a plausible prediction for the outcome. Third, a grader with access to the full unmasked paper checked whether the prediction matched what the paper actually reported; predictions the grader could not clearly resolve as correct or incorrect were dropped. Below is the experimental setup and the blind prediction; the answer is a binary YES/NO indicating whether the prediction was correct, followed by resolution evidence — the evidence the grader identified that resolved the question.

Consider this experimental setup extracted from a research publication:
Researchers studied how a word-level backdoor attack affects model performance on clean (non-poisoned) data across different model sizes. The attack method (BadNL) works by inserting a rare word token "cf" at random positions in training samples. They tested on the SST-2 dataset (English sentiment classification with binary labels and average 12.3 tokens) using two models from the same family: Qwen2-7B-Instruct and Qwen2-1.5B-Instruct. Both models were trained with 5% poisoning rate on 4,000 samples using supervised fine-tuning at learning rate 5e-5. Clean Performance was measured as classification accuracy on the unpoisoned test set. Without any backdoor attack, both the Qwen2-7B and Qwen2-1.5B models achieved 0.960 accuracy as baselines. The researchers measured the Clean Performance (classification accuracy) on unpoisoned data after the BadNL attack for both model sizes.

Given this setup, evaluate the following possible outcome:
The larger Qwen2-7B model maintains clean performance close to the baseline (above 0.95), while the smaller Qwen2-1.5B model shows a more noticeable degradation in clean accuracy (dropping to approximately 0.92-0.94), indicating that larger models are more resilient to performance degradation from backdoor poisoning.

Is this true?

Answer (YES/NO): NO